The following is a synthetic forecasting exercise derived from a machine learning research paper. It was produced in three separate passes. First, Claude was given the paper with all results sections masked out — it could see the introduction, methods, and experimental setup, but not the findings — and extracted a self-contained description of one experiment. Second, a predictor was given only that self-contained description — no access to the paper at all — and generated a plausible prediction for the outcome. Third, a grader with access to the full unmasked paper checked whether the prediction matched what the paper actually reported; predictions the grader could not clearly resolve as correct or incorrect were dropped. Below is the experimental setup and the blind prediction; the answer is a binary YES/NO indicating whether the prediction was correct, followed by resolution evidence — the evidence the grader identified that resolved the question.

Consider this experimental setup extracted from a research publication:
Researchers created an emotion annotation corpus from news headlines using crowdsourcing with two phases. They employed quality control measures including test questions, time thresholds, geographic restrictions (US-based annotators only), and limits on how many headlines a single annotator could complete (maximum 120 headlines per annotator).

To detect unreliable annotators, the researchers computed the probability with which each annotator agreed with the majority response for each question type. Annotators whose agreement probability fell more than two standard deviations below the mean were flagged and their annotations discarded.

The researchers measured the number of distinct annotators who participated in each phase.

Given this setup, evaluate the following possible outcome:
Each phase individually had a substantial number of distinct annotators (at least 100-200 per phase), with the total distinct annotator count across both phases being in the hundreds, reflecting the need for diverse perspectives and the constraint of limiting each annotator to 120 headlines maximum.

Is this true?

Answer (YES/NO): YES